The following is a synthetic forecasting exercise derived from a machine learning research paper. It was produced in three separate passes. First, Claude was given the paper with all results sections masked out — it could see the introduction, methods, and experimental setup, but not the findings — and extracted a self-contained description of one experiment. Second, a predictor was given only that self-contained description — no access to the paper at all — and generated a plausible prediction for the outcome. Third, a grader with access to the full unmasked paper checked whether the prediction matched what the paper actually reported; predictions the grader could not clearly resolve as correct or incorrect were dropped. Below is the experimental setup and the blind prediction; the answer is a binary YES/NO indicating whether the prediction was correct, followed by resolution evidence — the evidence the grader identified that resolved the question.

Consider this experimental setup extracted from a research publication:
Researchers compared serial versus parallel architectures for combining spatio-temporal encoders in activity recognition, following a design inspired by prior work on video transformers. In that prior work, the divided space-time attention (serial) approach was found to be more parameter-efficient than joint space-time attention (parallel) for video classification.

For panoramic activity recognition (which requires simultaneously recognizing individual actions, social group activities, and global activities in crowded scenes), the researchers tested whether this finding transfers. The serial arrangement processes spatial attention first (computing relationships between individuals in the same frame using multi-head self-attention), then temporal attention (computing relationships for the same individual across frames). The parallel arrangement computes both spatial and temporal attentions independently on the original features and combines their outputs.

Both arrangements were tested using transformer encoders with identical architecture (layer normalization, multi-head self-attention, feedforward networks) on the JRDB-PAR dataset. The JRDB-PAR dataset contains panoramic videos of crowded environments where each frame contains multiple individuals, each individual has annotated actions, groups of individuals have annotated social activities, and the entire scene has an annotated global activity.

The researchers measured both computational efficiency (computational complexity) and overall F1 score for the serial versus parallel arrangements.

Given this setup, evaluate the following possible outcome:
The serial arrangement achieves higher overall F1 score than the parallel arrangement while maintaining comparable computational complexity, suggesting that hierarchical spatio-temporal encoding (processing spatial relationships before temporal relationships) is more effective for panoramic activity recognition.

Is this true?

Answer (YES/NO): YES